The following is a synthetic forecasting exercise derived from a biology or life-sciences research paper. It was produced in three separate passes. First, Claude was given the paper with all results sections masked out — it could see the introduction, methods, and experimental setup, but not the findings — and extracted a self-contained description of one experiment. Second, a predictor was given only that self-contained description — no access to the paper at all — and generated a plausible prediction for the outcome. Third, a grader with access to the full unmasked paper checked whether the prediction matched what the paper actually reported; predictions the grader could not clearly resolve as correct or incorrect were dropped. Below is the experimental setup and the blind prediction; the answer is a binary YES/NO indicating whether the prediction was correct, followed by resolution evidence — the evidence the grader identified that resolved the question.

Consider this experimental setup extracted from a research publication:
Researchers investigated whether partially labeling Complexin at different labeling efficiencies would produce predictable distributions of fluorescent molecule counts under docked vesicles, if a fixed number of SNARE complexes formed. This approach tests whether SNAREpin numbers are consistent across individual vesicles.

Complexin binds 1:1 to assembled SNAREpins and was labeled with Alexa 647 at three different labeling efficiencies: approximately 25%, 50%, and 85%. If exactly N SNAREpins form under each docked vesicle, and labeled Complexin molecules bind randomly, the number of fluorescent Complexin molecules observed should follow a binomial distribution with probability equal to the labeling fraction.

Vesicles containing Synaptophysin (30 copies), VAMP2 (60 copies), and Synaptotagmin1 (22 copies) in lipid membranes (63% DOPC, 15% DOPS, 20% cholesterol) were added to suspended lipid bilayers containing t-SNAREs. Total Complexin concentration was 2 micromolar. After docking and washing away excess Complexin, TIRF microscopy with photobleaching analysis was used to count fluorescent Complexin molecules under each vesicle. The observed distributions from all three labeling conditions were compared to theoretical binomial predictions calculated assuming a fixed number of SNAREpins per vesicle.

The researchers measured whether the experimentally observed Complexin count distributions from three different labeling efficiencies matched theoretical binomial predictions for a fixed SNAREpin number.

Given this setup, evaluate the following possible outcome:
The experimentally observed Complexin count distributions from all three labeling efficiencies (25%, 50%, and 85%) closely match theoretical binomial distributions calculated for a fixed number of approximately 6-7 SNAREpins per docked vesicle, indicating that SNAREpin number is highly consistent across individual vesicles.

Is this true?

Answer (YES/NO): NO